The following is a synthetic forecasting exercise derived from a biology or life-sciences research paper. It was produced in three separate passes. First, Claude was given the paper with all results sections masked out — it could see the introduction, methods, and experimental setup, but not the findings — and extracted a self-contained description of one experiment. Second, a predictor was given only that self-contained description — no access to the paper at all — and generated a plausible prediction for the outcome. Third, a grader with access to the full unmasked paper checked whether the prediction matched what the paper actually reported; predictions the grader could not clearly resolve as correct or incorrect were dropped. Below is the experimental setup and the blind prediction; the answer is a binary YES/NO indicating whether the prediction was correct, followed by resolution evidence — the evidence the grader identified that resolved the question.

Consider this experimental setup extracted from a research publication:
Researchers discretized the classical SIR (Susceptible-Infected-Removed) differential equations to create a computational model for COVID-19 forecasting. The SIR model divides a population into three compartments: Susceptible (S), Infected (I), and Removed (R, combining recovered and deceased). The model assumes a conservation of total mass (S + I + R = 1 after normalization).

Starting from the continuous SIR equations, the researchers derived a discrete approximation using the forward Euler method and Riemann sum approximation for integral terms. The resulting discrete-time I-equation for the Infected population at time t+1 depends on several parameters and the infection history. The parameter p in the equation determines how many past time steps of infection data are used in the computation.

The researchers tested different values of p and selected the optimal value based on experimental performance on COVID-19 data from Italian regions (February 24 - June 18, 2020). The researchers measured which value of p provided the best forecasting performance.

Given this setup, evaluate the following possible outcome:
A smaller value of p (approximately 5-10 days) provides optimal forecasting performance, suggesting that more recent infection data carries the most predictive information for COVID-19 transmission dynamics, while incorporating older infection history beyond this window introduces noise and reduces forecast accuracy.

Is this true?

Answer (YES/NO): NO